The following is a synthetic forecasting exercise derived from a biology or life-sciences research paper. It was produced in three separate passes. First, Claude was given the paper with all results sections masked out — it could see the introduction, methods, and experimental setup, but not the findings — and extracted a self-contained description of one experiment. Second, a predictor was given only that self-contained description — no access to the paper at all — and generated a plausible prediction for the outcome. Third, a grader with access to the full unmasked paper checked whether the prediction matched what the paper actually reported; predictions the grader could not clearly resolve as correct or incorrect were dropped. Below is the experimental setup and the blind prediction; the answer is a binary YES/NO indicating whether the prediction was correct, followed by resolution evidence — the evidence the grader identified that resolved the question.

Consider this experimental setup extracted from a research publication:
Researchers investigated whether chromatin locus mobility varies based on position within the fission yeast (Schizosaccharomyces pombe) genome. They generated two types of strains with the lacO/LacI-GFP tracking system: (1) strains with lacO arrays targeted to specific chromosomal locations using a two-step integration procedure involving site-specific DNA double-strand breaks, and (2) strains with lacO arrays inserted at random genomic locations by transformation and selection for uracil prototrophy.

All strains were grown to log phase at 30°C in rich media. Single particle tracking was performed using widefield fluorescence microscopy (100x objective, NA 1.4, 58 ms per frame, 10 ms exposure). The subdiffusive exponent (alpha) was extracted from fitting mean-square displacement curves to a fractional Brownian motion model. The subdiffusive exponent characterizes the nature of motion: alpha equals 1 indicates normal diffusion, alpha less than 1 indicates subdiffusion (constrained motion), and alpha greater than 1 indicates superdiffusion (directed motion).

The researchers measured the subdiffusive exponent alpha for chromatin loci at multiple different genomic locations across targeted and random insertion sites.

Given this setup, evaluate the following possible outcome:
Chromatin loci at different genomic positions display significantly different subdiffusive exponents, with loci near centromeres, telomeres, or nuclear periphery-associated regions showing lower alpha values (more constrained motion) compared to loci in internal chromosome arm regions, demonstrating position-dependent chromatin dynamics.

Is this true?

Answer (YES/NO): NO